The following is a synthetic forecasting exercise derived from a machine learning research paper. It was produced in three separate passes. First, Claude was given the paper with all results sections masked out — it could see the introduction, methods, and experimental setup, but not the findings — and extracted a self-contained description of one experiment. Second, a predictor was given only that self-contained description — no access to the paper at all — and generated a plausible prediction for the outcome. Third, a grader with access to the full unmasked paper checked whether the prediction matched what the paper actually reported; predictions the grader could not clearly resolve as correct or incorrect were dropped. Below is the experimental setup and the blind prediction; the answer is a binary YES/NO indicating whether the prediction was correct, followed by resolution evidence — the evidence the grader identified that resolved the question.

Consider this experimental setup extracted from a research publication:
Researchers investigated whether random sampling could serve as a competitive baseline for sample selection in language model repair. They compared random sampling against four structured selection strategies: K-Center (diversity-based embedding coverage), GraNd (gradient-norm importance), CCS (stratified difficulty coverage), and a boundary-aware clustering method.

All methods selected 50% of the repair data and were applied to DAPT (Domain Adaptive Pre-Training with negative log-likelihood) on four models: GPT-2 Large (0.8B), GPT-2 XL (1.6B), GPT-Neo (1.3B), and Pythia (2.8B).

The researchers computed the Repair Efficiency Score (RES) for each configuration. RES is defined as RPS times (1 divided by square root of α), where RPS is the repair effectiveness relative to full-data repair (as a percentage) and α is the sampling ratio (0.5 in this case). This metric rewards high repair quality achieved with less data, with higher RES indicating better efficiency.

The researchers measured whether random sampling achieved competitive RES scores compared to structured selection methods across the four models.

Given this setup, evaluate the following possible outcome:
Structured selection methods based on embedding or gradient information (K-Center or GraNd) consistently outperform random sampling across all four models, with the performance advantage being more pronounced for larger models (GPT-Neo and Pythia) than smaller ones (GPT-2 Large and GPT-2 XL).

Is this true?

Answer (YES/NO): NO